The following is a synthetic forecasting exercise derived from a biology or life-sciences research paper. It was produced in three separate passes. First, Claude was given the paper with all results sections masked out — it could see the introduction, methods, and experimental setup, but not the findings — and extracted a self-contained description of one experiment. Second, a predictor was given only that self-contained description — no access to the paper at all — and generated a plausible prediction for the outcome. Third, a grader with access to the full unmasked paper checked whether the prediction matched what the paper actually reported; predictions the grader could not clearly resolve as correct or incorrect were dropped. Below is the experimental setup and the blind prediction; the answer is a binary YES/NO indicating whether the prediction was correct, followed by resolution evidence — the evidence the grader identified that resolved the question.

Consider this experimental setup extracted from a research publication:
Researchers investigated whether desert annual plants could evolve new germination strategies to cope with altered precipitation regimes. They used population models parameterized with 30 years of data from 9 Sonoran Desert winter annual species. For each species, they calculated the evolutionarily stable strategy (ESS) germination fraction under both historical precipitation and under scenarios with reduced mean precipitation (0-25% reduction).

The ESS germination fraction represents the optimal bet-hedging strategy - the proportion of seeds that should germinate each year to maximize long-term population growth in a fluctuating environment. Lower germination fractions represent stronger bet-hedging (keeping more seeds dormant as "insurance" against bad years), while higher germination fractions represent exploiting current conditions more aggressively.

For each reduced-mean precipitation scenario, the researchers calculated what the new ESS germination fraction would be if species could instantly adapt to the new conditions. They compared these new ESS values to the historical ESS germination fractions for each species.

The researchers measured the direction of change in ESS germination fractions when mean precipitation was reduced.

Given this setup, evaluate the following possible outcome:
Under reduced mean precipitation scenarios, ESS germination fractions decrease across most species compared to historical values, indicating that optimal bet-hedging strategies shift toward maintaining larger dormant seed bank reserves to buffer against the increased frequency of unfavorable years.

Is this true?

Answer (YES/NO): YES